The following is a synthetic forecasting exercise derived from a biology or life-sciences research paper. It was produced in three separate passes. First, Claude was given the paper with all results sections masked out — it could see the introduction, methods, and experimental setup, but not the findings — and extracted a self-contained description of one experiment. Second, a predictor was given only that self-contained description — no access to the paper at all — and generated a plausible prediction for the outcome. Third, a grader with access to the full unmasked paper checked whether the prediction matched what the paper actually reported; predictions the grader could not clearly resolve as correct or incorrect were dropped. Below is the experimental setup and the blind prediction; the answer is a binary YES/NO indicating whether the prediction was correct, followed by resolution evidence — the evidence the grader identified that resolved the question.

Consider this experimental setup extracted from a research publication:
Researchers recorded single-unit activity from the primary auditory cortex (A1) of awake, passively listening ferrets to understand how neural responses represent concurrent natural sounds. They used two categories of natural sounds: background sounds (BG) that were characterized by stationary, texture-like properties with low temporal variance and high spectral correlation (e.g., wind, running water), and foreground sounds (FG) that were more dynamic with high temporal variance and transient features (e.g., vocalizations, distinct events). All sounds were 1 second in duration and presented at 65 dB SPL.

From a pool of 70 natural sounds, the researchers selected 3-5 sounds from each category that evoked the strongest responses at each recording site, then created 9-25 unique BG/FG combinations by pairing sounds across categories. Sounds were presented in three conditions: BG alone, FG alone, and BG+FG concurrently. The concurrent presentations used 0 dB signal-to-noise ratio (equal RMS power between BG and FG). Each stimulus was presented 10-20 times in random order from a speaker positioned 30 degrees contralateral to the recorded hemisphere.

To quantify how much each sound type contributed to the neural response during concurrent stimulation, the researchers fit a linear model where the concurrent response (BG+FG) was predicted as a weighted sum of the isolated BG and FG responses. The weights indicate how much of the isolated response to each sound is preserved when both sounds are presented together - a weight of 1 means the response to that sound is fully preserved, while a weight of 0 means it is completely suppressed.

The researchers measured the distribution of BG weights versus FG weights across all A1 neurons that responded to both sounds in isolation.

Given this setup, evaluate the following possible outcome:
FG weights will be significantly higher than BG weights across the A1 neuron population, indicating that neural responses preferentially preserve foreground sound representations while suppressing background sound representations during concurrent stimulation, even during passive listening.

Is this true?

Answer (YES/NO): NO